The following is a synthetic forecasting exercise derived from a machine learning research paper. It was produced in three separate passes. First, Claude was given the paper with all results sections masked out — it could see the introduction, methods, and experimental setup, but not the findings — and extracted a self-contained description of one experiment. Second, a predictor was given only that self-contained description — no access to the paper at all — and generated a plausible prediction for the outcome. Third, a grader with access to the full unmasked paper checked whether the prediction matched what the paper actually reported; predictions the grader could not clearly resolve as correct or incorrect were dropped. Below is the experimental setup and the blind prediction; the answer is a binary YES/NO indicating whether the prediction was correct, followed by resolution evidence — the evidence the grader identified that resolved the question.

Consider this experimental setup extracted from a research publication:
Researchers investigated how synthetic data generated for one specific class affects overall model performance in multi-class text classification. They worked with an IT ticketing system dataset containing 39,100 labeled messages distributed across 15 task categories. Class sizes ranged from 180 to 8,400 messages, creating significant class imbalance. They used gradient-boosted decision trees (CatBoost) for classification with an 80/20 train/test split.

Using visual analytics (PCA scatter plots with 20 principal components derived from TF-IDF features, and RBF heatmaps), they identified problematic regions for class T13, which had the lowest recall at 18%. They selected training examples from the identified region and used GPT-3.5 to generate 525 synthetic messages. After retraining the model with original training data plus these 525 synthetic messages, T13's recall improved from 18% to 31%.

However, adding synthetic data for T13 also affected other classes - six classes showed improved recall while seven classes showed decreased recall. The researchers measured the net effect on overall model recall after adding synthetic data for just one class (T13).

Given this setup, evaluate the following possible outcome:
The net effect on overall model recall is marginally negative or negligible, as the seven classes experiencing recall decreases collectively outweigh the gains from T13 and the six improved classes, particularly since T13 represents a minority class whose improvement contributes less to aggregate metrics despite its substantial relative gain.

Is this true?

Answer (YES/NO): NO